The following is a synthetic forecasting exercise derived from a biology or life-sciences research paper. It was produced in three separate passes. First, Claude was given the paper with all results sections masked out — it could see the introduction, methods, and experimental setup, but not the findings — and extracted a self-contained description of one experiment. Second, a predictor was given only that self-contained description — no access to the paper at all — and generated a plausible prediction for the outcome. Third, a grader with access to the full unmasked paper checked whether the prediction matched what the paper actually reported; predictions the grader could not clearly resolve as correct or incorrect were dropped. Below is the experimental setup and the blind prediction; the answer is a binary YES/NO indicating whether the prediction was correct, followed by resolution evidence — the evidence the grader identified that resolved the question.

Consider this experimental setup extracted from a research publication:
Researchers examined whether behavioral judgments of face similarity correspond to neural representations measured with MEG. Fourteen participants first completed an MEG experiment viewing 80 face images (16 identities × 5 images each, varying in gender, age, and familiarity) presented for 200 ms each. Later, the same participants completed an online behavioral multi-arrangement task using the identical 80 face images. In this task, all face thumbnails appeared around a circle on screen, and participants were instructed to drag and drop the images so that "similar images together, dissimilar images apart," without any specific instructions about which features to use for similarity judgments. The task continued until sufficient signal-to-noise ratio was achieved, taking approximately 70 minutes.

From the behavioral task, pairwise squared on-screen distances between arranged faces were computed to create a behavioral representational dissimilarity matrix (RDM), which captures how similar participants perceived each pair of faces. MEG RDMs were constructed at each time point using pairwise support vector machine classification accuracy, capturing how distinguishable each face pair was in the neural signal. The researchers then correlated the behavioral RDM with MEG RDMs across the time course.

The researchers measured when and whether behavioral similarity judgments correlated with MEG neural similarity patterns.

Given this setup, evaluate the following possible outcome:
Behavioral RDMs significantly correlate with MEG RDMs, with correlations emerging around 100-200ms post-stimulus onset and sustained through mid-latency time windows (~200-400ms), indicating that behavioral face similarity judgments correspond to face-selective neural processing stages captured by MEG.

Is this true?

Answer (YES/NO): YES